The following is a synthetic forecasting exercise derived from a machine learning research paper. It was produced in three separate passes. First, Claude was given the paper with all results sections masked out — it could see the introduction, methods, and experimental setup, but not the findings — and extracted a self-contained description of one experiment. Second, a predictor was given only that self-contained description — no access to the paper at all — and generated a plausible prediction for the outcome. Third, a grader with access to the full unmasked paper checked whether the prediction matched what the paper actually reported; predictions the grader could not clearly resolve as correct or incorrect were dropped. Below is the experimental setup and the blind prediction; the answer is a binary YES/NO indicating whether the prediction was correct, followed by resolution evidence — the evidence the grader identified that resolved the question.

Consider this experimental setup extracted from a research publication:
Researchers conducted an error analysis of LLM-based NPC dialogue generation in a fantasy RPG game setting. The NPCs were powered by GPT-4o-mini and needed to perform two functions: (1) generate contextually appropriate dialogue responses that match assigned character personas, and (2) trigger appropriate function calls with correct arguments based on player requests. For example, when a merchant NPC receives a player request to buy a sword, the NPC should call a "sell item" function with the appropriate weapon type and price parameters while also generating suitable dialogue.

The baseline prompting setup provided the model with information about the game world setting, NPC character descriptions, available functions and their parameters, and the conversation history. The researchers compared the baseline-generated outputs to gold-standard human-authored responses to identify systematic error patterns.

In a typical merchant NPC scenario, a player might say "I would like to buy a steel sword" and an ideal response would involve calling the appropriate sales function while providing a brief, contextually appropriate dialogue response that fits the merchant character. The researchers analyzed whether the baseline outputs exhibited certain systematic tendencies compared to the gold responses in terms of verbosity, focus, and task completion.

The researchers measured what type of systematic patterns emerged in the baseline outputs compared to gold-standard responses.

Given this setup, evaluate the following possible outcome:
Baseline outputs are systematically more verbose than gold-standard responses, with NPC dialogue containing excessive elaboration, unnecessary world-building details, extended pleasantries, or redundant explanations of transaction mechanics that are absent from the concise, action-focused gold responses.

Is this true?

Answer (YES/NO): YES